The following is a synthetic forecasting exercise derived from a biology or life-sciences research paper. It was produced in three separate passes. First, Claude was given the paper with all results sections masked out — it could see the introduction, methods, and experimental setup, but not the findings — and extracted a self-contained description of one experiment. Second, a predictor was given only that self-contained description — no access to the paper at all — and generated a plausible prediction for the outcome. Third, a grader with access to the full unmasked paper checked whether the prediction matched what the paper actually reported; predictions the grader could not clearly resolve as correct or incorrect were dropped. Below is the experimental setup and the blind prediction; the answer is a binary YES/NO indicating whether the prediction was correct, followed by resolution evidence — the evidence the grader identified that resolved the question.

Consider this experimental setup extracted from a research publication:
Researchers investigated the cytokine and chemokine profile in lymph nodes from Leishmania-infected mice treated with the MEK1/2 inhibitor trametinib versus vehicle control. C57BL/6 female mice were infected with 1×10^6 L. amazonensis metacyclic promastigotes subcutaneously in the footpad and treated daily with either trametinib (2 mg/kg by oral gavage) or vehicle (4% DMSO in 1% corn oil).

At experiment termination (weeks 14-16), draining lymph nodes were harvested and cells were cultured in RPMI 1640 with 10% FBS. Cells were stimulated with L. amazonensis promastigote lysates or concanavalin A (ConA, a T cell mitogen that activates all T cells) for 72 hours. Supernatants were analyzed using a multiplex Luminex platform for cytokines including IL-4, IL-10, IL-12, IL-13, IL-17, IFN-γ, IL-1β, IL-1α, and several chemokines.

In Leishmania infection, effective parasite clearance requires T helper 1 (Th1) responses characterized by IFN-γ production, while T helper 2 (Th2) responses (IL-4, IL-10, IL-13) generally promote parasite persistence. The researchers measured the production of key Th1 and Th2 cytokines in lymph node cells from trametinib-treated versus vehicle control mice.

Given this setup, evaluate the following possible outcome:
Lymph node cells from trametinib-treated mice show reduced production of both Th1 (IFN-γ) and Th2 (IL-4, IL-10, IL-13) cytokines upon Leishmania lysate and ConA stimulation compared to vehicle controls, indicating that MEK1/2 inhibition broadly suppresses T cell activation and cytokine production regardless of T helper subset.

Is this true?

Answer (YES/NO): NO